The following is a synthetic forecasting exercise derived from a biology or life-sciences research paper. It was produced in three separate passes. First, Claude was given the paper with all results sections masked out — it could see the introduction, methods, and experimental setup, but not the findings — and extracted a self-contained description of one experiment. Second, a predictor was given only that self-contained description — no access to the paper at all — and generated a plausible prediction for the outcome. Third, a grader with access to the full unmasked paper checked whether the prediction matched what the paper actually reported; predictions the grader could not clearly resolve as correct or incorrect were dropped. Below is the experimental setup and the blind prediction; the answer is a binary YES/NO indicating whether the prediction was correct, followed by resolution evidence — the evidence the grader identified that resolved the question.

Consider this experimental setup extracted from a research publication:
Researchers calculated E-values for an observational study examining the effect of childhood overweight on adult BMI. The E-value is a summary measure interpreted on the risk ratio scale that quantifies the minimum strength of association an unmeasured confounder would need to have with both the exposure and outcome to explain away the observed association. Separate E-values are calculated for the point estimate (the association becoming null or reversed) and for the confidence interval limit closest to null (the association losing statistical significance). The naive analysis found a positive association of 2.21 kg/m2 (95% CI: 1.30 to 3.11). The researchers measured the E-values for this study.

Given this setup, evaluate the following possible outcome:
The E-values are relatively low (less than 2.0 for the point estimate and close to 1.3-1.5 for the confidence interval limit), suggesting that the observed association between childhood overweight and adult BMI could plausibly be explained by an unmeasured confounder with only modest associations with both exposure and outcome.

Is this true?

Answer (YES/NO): NO